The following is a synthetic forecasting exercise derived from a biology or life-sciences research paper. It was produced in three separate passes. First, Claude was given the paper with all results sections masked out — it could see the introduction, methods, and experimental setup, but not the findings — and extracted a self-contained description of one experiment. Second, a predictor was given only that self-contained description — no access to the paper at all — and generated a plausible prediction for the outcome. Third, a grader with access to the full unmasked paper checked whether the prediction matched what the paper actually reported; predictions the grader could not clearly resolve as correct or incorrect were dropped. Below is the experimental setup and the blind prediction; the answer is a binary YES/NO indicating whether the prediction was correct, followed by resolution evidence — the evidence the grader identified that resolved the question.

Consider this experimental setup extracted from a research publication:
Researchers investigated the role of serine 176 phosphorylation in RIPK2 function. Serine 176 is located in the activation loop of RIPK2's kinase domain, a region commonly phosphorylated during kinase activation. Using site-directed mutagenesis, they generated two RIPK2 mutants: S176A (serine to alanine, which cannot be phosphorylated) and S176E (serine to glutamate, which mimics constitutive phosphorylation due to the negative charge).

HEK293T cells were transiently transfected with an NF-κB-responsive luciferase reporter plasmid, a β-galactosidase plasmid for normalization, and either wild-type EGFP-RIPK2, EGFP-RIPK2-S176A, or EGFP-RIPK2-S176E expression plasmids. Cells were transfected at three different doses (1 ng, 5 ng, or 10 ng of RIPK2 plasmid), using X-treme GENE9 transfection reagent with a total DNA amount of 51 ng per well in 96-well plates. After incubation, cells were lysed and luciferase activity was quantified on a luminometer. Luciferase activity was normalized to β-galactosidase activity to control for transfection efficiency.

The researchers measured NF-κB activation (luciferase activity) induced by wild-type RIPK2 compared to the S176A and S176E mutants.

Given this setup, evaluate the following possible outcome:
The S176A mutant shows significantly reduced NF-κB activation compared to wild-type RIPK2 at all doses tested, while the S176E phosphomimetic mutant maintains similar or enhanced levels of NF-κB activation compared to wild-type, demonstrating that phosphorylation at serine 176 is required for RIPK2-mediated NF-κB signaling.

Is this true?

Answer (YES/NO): NO